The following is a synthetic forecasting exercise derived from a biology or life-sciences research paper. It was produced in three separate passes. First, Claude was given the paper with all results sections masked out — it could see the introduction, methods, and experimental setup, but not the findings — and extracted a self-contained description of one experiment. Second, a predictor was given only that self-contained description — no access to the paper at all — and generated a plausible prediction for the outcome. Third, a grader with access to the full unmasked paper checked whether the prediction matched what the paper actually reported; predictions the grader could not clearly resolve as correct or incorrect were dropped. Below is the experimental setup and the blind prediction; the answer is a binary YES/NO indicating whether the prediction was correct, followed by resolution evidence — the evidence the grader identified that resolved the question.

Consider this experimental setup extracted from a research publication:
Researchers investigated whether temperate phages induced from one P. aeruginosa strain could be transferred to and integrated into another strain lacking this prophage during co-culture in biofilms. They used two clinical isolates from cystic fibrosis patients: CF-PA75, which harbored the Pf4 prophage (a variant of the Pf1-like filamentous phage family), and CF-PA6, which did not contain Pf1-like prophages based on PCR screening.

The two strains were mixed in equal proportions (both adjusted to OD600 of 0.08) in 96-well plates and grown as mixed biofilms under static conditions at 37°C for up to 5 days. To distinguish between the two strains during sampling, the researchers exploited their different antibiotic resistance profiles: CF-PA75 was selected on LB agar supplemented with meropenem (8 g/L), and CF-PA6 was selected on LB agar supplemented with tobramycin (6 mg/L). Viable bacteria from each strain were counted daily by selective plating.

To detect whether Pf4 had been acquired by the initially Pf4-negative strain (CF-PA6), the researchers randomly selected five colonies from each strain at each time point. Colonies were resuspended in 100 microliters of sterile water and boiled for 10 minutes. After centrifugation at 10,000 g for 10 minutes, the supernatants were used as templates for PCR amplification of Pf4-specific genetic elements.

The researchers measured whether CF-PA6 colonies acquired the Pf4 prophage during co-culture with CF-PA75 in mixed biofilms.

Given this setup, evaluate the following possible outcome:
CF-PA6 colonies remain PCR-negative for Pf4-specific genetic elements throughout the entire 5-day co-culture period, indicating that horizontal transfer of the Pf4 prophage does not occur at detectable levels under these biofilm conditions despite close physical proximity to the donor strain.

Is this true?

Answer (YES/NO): NO